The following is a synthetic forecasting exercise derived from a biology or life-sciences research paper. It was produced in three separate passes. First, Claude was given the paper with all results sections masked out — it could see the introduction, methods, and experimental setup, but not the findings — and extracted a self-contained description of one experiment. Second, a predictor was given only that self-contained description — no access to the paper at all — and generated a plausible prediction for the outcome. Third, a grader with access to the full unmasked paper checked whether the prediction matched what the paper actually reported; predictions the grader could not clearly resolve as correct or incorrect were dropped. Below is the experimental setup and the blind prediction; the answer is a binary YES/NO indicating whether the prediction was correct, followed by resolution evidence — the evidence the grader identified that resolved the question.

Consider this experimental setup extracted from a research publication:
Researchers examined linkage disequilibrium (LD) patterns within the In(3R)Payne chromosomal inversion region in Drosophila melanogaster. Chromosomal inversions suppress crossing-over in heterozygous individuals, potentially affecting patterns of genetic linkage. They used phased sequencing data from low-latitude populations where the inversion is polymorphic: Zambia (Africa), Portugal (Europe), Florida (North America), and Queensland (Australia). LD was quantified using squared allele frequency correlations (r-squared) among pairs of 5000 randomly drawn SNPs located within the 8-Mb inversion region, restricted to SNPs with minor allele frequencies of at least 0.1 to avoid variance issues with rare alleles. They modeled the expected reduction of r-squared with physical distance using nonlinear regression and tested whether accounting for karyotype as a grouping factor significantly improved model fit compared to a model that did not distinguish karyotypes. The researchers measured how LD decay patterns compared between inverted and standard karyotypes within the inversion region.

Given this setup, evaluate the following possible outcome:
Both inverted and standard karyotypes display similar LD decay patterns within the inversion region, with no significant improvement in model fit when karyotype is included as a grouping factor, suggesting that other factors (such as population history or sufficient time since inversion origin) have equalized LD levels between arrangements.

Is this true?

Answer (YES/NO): NO